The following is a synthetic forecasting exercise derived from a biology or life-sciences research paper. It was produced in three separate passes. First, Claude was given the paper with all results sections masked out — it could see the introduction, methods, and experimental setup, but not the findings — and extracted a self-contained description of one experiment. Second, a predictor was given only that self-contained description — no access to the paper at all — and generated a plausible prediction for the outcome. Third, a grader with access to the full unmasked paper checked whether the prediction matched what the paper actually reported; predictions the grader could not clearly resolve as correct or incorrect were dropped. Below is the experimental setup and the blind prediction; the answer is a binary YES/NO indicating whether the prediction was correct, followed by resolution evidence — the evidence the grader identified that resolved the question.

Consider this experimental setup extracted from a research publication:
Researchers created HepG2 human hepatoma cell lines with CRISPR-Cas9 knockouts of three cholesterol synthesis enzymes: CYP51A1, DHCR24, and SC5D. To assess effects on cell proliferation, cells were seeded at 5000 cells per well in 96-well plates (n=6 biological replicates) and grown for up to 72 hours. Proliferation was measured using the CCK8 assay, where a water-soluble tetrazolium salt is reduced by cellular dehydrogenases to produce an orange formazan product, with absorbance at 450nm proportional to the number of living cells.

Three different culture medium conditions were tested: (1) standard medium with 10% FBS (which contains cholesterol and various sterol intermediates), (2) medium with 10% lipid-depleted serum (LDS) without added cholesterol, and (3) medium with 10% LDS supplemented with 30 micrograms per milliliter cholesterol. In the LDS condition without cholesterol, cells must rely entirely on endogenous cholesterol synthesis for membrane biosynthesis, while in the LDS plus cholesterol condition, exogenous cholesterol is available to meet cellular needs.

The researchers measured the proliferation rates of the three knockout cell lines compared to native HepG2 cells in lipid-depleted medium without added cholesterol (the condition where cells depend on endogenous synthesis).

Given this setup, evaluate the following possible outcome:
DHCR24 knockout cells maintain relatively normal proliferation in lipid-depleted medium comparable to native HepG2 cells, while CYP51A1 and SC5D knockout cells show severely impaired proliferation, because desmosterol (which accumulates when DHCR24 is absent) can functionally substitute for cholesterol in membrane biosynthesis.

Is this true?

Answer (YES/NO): NO